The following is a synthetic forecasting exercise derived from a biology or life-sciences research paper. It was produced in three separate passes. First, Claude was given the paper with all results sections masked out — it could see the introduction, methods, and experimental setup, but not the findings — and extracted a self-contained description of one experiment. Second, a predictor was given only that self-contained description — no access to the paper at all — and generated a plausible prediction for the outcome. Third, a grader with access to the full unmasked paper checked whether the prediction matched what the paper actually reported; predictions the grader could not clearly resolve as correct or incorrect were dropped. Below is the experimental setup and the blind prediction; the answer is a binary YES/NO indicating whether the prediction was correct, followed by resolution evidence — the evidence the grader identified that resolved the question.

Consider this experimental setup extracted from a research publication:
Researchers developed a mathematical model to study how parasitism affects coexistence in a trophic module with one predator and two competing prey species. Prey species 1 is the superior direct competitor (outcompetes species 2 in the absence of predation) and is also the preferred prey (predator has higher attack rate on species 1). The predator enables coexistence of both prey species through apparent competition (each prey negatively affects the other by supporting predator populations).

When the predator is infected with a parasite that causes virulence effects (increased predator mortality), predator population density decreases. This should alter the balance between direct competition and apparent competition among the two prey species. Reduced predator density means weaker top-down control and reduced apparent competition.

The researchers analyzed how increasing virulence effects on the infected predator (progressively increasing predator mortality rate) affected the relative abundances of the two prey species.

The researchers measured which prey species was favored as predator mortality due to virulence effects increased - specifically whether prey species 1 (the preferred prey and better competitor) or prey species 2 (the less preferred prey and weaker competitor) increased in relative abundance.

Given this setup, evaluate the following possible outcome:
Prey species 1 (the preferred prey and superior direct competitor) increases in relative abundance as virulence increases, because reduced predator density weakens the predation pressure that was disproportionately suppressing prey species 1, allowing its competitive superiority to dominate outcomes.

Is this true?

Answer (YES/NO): YES